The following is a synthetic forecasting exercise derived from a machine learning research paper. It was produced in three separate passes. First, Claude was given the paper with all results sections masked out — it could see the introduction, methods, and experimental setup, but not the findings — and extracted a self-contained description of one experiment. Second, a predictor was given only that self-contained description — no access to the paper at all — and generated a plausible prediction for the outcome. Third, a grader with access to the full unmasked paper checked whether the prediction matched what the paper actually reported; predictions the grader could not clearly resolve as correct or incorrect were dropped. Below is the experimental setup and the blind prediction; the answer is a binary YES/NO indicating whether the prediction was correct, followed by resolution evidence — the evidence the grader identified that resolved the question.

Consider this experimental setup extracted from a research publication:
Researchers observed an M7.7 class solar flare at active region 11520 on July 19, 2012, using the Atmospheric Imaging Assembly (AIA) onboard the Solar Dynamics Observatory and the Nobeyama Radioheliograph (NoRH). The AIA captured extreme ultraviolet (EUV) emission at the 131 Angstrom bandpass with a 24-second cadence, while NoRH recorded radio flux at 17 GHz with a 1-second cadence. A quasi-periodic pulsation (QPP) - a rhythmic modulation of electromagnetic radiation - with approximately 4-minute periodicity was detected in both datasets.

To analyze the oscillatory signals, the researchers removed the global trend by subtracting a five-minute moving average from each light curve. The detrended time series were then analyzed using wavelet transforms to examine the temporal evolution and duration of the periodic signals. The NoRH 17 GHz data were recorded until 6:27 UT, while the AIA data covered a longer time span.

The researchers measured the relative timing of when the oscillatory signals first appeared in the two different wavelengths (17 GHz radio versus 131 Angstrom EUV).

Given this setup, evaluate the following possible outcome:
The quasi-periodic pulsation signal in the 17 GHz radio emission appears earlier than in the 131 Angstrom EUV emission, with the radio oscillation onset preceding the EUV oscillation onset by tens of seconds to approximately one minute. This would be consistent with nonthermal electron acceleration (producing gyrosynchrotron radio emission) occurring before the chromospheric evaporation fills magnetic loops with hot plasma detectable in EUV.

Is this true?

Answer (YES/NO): NO